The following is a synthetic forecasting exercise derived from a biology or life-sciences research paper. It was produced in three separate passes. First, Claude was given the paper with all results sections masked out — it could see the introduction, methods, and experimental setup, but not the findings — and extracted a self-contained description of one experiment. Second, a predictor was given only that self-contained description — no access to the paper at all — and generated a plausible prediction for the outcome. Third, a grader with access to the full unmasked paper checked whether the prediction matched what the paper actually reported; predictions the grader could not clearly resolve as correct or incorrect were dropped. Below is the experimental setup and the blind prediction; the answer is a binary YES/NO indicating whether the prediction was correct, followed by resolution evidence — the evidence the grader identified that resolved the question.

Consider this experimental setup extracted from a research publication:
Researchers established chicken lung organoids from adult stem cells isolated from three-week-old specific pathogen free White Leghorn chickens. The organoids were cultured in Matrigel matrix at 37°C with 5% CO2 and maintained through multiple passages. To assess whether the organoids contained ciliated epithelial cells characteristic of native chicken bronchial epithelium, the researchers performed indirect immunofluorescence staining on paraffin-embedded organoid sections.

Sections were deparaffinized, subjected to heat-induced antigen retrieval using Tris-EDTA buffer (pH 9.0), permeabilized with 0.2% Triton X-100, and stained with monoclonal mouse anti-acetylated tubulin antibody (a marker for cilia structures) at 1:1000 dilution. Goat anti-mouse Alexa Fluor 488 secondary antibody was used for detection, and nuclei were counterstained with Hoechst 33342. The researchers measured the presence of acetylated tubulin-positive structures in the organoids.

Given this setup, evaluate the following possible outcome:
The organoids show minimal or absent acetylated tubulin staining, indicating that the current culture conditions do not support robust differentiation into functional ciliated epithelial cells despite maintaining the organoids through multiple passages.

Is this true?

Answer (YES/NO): YES